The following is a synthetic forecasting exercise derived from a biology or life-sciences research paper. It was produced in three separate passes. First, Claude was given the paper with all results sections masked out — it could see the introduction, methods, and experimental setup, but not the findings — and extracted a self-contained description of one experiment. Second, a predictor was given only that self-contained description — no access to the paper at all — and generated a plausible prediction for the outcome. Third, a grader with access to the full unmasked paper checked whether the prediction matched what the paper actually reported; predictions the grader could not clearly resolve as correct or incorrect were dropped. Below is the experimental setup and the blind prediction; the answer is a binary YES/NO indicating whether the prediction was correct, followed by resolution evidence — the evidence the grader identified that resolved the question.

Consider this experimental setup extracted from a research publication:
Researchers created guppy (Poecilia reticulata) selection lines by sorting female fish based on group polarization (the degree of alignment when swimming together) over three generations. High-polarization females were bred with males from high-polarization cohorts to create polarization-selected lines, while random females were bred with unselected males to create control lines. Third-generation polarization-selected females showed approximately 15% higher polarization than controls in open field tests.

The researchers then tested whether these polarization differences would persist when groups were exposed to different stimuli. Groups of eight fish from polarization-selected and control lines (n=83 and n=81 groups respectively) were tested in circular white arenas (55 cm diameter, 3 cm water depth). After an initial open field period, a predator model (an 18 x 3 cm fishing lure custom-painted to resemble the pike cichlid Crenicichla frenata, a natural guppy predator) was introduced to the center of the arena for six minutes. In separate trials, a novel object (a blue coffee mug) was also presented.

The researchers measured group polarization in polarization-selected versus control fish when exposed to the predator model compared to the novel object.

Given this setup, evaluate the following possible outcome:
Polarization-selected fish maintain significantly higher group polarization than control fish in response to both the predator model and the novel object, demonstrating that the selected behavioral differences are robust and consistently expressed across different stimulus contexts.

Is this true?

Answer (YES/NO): YES